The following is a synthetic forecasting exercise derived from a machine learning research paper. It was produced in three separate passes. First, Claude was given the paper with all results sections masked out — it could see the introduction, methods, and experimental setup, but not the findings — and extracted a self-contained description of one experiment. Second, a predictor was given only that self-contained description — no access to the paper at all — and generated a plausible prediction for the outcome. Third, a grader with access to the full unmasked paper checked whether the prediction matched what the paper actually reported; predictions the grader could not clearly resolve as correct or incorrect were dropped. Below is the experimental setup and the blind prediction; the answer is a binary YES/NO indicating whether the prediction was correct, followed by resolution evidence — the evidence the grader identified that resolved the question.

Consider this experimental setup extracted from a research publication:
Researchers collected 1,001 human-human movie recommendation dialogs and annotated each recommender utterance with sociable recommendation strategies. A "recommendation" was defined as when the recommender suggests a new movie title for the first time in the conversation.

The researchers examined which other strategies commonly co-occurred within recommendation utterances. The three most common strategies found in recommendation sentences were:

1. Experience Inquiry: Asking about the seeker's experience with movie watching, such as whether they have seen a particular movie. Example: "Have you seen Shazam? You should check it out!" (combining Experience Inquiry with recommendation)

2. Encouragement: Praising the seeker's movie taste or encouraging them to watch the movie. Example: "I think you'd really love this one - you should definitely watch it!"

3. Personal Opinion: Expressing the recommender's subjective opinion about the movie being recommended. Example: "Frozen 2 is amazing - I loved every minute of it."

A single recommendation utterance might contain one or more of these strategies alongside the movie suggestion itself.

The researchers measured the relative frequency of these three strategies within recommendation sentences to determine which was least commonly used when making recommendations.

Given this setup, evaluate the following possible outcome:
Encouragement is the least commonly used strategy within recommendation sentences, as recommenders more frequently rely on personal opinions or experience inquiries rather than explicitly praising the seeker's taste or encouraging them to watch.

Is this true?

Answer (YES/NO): NO